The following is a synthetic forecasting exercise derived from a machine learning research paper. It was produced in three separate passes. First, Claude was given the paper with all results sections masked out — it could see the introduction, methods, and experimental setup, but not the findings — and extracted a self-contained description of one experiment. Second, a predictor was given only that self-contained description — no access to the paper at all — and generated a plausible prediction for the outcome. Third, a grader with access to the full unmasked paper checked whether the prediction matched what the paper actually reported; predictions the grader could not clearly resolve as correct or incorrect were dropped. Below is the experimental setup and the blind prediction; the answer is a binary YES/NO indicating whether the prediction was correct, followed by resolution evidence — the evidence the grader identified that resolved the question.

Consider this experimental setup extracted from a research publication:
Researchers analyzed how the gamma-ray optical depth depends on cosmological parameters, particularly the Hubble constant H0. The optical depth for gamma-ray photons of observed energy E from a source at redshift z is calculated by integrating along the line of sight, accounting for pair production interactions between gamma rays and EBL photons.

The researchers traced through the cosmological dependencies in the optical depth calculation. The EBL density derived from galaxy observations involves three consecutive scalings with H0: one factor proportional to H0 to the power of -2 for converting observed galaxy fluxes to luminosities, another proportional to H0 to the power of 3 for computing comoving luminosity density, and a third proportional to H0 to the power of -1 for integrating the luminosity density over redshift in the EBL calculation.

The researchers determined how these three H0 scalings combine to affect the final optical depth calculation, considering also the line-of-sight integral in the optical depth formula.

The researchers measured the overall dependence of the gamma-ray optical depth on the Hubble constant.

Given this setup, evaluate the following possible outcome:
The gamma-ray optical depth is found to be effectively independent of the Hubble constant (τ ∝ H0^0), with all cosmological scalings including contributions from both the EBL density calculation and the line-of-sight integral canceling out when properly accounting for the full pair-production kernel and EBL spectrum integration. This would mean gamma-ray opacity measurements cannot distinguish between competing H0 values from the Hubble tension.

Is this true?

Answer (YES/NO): NO